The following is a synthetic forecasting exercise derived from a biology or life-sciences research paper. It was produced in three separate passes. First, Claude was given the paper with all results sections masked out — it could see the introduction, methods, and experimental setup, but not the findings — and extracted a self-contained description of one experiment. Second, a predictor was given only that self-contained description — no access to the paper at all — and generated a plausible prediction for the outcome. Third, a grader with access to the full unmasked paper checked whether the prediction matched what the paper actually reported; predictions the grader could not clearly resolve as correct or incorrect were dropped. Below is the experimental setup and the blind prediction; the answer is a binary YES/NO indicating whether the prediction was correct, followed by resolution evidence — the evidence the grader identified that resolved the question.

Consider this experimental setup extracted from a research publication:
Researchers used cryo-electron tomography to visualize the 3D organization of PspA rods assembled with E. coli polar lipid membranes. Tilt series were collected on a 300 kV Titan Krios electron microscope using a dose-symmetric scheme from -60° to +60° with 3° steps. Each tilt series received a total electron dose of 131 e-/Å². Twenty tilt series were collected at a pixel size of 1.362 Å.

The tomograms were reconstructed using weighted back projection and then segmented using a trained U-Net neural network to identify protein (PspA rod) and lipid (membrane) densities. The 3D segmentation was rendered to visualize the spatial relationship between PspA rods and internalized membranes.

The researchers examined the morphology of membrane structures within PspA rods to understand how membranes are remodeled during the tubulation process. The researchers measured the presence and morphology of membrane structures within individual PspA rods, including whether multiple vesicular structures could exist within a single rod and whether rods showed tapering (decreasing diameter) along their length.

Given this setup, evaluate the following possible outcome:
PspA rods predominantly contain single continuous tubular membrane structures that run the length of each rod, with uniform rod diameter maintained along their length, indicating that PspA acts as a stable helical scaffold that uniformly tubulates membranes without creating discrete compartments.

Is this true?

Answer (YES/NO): NO